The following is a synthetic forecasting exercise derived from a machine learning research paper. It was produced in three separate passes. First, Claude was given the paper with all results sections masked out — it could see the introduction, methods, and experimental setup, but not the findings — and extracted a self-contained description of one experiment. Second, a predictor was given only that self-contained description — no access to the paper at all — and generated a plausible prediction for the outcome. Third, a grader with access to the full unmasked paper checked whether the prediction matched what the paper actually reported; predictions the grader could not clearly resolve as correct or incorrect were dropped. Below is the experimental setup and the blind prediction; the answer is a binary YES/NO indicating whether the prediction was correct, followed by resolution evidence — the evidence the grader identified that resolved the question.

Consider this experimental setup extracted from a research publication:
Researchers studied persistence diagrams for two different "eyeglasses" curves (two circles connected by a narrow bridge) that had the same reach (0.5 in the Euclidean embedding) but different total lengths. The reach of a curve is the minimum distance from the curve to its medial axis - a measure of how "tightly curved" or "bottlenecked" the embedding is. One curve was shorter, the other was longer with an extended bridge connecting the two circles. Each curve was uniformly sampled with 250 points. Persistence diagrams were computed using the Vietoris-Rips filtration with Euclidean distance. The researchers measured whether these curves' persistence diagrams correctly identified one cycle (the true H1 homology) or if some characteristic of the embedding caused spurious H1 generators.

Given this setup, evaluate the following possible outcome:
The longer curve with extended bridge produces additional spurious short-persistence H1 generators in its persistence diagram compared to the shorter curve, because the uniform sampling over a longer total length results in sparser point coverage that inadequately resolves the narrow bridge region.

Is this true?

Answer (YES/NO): NO